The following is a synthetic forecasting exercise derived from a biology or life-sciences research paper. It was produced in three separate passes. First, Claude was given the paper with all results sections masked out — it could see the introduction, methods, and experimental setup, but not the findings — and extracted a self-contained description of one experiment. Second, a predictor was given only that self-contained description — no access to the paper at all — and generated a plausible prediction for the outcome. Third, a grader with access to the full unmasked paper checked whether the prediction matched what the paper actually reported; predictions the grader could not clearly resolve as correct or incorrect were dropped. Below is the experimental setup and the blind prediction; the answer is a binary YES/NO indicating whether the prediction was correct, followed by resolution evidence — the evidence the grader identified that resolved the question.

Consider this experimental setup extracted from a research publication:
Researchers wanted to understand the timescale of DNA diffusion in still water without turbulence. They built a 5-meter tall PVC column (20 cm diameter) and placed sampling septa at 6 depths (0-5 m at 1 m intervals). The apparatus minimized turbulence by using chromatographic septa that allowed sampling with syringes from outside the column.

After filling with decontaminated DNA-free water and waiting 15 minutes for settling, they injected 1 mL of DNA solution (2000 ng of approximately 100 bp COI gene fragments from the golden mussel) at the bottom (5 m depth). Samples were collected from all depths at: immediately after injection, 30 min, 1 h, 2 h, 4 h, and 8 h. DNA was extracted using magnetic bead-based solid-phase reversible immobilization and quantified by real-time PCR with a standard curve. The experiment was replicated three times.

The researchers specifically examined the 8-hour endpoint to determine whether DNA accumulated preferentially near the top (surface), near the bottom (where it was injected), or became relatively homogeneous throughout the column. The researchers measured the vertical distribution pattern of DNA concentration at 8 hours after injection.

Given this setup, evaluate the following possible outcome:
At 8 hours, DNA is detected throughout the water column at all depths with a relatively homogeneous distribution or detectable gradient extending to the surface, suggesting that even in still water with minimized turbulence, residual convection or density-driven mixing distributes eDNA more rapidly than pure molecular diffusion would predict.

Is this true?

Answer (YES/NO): YES